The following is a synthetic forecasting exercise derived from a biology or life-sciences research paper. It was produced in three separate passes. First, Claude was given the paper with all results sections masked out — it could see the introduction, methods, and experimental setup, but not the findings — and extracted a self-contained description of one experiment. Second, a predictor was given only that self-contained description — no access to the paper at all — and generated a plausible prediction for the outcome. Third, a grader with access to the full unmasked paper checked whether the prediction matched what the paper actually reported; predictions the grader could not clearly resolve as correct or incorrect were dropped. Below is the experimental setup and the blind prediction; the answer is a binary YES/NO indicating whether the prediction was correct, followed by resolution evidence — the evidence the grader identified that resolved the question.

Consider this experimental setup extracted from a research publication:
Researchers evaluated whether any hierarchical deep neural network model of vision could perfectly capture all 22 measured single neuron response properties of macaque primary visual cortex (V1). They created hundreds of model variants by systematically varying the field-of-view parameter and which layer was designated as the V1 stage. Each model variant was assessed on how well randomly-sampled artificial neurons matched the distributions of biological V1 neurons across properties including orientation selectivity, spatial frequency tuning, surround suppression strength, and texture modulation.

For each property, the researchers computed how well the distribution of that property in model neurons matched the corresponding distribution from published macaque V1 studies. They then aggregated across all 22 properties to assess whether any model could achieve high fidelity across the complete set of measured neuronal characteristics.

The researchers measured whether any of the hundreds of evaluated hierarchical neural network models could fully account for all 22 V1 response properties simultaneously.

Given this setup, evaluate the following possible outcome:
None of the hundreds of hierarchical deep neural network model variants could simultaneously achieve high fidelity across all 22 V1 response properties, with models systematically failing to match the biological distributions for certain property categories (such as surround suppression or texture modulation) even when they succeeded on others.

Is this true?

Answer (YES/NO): YES